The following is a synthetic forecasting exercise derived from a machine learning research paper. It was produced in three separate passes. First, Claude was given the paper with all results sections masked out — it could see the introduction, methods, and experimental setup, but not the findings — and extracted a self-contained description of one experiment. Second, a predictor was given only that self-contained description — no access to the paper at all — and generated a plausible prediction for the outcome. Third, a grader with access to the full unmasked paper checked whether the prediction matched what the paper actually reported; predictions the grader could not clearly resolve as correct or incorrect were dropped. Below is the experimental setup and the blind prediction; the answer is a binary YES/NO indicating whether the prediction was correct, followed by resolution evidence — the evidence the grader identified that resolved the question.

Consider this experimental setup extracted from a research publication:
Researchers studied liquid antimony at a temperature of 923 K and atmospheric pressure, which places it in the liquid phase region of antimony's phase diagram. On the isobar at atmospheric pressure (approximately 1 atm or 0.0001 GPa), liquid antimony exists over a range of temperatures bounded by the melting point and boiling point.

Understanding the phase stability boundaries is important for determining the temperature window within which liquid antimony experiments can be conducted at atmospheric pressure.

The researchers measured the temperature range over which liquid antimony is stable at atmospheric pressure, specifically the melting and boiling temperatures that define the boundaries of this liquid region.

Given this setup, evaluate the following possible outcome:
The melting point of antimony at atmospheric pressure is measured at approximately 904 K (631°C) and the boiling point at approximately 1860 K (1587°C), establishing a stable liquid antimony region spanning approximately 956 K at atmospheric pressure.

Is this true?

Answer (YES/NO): NO